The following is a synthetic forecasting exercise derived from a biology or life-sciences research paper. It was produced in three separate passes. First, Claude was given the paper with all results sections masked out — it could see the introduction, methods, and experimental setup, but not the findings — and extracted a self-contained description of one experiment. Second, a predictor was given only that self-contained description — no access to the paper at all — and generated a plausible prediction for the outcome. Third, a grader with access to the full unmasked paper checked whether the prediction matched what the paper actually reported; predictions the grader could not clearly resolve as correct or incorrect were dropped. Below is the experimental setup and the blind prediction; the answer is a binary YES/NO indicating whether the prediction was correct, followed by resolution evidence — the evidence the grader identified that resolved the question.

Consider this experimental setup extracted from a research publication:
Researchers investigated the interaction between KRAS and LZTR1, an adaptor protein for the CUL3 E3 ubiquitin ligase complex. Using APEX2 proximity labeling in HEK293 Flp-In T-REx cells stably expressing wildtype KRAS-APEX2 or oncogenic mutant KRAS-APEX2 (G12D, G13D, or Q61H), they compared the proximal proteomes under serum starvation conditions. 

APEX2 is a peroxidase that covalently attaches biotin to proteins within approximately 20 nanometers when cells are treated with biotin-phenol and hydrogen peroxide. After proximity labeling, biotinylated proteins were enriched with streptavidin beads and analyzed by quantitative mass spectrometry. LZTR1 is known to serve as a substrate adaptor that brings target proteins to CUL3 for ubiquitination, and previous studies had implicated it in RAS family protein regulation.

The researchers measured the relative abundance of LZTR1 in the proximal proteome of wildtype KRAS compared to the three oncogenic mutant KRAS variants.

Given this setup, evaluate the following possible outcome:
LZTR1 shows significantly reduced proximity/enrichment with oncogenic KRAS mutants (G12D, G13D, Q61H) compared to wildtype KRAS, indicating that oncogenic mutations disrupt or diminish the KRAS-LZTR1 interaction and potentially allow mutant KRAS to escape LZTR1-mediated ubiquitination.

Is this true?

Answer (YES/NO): YES